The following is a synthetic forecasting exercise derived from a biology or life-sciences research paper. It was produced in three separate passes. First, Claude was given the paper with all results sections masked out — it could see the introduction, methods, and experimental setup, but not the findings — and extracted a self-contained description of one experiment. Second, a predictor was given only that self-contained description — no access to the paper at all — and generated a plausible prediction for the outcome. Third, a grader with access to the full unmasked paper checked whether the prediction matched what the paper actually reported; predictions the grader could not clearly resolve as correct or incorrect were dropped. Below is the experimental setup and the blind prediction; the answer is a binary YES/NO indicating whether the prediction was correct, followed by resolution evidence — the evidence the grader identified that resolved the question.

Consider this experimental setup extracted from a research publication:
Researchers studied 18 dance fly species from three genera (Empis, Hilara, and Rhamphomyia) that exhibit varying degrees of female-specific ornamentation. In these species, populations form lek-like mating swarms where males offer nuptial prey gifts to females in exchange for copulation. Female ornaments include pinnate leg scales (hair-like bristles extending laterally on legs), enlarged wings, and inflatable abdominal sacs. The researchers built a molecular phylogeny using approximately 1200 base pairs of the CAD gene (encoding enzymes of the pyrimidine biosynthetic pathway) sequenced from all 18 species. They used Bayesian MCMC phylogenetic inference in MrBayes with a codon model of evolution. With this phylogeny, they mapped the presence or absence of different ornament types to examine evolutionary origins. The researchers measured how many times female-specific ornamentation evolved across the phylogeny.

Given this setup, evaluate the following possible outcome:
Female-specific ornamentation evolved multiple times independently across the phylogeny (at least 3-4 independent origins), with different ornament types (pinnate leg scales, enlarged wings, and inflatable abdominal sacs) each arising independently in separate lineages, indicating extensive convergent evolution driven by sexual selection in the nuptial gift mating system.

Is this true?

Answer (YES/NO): YES